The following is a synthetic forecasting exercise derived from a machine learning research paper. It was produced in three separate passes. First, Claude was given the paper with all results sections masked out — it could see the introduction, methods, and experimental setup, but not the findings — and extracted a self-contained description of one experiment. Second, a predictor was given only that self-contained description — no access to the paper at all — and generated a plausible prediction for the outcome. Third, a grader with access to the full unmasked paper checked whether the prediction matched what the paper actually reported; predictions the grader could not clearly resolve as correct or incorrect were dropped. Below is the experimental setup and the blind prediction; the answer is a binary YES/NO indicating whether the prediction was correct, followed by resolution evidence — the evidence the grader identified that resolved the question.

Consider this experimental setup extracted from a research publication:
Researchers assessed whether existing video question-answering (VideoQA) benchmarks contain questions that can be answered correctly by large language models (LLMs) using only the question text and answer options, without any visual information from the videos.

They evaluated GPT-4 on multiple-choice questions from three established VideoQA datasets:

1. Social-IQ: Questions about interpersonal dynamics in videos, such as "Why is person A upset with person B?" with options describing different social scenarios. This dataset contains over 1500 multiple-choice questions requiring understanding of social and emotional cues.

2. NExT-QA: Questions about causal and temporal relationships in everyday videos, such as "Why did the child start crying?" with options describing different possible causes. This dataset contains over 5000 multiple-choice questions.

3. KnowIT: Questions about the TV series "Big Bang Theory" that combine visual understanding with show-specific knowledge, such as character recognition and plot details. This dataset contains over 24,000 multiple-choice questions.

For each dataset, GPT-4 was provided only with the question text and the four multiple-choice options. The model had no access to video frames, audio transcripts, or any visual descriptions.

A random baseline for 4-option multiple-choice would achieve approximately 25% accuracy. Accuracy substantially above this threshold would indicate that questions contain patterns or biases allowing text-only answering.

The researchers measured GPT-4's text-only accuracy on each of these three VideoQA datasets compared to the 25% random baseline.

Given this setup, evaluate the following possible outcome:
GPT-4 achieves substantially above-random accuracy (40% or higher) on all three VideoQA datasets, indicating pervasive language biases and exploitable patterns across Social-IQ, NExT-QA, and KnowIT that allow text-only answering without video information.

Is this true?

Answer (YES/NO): NO